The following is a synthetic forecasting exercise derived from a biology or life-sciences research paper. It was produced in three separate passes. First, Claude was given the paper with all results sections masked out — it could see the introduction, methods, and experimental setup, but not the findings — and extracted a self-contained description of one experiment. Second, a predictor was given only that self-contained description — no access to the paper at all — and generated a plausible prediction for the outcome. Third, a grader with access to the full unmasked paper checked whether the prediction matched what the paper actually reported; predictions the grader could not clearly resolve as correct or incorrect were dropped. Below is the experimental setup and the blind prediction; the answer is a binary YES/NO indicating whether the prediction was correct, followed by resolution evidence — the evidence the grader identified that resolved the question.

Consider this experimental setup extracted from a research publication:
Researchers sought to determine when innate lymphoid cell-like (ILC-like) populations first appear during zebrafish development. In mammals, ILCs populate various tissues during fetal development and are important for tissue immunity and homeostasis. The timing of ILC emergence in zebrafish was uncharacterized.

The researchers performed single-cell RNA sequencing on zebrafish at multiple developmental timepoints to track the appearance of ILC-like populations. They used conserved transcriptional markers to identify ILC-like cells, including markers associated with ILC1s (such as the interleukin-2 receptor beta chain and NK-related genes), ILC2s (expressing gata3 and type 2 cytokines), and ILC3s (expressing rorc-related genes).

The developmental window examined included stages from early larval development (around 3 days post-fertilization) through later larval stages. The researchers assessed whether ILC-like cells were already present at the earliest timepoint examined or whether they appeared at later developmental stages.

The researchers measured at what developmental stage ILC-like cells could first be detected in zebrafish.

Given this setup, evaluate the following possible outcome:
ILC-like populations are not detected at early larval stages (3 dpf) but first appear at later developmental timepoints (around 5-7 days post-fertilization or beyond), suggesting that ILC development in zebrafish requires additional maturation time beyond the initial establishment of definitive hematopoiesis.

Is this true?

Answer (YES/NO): NO